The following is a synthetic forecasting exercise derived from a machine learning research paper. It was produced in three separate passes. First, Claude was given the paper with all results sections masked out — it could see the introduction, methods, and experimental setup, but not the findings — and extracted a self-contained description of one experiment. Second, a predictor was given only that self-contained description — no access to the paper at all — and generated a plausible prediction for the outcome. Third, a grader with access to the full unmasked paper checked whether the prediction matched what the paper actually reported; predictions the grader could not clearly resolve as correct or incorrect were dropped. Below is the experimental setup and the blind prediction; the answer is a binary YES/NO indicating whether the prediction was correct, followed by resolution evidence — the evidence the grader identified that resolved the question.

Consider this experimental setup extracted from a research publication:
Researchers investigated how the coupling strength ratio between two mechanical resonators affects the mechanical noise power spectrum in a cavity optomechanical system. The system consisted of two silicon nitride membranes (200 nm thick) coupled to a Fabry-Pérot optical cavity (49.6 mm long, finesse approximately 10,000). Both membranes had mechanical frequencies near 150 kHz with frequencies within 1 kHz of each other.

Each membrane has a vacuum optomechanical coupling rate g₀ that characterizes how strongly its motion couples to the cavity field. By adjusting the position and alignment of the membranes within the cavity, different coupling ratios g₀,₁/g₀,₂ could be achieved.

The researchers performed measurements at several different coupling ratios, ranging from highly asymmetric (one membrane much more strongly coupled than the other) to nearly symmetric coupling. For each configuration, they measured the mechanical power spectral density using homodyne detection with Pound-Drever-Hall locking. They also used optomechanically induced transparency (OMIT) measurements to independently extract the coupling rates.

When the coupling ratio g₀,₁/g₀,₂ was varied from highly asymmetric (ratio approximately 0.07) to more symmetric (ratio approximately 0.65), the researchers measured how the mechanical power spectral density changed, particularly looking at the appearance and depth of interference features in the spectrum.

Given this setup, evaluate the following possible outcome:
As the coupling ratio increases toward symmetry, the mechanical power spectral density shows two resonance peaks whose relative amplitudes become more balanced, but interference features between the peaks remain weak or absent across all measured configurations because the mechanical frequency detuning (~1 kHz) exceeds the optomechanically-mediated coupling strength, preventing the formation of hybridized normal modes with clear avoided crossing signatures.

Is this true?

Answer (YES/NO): NO